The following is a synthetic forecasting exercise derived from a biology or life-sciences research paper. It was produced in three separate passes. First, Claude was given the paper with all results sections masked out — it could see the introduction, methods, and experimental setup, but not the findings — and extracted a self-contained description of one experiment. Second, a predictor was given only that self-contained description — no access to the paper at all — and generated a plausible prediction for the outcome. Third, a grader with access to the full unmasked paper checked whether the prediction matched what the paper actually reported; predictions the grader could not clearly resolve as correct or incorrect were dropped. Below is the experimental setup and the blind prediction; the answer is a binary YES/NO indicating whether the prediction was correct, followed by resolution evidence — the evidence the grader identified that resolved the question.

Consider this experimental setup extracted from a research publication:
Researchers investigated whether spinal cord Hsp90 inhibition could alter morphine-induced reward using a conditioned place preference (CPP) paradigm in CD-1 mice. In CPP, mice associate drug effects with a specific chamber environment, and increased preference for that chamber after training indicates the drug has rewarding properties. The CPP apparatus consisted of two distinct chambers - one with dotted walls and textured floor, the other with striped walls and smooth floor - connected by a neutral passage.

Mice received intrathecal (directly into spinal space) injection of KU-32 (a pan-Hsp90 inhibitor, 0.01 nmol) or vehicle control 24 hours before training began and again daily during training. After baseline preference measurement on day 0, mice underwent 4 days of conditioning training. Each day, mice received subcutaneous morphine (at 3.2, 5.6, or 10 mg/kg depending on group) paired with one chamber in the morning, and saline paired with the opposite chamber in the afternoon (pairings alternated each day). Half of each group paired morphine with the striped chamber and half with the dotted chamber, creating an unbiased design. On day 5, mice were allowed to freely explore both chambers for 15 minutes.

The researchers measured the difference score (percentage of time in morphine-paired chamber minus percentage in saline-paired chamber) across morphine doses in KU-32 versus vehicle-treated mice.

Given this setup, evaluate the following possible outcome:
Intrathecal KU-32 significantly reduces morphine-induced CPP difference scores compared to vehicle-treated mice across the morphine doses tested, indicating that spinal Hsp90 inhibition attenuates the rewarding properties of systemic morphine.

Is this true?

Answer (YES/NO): NO